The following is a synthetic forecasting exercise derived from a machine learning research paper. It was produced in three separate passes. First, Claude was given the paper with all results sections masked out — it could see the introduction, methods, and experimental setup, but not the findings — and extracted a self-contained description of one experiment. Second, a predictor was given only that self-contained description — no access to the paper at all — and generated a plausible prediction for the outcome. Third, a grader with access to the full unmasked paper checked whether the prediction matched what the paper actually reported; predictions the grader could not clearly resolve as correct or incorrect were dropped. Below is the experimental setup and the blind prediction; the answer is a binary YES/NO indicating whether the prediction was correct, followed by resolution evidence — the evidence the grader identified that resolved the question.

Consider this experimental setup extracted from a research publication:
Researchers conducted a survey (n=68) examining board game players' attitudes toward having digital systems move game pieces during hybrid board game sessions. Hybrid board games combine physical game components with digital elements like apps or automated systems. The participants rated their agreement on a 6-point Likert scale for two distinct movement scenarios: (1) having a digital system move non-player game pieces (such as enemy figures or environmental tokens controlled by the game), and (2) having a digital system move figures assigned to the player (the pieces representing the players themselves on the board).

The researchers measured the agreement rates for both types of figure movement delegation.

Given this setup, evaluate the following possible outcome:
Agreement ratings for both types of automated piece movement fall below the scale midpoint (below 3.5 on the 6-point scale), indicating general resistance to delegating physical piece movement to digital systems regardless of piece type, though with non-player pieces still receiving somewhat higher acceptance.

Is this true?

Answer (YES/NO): NO